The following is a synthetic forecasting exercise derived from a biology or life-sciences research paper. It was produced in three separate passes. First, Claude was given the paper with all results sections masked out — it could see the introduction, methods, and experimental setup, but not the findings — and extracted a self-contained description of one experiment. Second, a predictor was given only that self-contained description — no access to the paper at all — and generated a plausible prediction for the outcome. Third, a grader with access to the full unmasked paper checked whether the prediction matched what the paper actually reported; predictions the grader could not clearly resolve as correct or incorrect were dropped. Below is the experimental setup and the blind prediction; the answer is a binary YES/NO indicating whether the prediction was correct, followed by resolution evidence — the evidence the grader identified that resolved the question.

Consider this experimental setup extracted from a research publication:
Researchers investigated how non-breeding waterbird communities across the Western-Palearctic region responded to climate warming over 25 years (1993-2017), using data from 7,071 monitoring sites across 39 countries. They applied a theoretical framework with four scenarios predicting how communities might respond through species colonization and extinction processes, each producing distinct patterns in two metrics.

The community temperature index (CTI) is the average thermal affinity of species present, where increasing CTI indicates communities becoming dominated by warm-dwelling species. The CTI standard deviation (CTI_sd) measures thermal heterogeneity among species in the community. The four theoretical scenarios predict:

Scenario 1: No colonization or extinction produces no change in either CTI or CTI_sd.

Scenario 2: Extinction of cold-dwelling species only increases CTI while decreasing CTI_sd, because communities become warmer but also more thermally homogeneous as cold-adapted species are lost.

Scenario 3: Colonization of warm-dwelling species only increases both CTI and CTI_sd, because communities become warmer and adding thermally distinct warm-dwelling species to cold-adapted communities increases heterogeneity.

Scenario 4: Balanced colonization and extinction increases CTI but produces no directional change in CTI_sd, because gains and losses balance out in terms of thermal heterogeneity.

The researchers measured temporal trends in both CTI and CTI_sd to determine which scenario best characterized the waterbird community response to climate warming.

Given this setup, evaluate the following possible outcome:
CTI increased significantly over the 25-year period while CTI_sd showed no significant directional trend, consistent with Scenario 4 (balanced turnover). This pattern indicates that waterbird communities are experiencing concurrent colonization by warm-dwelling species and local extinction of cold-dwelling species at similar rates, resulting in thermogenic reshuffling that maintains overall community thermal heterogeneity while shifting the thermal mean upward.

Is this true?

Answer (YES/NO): NO